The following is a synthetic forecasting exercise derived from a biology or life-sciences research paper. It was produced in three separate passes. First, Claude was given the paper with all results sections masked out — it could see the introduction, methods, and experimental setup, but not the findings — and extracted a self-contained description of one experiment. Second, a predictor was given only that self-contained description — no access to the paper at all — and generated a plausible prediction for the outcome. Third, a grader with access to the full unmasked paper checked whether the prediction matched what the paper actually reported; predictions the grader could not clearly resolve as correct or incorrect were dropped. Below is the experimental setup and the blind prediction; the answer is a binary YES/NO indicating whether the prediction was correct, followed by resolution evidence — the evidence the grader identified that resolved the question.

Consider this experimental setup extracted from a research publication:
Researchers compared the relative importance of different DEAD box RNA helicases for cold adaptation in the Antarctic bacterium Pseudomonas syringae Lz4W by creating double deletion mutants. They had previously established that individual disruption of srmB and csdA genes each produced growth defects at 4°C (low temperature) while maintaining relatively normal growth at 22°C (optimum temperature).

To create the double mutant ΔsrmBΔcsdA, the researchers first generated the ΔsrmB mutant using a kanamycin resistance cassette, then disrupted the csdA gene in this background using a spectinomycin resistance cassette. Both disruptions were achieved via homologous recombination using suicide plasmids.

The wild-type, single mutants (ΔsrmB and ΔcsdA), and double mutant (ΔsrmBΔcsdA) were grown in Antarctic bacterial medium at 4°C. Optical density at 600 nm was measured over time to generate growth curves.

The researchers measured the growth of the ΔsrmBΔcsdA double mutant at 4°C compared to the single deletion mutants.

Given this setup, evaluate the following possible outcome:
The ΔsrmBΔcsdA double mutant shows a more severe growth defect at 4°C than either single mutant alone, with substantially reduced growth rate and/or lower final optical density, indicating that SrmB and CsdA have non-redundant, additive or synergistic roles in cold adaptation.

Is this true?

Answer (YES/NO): NO